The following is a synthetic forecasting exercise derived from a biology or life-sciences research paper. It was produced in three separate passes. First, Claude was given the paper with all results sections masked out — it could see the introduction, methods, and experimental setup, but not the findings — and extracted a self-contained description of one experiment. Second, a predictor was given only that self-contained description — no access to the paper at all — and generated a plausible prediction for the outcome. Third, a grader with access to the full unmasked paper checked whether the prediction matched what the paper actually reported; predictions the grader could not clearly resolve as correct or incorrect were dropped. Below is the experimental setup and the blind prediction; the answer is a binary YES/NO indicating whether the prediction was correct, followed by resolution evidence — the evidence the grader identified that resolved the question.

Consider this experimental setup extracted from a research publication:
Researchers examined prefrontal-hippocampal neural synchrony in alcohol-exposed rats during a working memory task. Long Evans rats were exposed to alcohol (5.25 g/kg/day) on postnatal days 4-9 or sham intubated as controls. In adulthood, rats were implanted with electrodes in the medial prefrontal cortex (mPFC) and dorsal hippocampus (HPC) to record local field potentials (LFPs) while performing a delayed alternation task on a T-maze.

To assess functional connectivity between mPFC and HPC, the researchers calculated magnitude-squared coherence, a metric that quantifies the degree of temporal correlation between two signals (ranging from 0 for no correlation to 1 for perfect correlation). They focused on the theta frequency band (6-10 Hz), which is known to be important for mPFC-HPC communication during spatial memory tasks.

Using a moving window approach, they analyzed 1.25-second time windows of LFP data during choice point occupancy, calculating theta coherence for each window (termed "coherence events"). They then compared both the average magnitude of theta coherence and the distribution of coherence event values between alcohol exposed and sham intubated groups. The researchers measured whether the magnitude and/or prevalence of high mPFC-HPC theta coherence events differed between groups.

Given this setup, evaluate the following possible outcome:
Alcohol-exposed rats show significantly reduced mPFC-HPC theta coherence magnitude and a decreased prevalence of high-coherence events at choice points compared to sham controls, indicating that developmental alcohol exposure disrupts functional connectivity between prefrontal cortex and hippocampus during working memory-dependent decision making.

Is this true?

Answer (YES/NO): NO